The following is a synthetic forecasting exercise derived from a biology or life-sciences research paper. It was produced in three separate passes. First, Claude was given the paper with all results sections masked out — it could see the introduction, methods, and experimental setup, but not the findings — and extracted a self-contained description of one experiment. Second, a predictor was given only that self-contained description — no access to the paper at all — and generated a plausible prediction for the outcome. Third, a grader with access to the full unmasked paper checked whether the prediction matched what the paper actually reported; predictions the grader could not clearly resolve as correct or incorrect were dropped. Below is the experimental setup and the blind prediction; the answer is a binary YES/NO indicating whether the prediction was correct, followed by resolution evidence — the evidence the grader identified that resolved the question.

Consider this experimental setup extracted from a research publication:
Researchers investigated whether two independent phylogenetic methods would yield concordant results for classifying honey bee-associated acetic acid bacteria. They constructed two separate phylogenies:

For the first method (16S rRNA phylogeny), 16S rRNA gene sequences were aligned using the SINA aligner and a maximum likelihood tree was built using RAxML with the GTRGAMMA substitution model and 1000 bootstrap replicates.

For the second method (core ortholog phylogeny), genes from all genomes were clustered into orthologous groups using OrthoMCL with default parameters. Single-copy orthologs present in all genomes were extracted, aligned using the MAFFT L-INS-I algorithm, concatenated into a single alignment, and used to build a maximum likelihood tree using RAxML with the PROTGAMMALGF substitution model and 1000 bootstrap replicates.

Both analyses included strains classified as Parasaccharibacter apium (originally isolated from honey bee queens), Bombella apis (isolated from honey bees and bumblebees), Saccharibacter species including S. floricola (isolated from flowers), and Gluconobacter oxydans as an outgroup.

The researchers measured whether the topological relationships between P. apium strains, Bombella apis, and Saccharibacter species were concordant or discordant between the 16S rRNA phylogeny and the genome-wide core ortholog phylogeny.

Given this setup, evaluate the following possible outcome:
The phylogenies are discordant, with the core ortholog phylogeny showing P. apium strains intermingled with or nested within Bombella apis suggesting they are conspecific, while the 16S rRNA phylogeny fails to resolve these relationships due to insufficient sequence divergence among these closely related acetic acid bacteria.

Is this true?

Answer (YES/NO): NO